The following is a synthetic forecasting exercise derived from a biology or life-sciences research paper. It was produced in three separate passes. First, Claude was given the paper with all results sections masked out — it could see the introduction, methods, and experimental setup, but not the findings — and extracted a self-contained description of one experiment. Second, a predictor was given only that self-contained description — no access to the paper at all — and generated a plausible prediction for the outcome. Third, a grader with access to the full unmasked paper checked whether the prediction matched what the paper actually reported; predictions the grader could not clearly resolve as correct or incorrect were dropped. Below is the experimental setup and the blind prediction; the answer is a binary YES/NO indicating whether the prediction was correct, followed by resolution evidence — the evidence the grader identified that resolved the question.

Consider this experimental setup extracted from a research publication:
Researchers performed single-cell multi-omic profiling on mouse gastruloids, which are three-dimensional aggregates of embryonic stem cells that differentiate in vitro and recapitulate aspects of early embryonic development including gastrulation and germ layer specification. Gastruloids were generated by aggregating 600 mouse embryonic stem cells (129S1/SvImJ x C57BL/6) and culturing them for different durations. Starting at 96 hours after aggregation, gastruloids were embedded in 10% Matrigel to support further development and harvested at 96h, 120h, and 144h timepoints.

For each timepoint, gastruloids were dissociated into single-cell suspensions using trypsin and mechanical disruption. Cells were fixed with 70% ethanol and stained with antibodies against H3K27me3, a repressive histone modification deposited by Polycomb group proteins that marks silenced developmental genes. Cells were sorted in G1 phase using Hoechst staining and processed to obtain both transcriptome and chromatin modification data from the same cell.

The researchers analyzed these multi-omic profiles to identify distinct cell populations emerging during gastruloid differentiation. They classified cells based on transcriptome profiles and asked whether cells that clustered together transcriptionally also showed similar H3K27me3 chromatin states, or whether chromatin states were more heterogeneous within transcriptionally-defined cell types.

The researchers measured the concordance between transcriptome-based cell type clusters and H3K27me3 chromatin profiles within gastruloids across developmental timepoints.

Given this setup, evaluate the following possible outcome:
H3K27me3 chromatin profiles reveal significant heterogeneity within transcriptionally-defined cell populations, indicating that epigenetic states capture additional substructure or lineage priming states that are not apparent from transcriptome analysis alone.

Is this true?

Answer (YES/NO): NO